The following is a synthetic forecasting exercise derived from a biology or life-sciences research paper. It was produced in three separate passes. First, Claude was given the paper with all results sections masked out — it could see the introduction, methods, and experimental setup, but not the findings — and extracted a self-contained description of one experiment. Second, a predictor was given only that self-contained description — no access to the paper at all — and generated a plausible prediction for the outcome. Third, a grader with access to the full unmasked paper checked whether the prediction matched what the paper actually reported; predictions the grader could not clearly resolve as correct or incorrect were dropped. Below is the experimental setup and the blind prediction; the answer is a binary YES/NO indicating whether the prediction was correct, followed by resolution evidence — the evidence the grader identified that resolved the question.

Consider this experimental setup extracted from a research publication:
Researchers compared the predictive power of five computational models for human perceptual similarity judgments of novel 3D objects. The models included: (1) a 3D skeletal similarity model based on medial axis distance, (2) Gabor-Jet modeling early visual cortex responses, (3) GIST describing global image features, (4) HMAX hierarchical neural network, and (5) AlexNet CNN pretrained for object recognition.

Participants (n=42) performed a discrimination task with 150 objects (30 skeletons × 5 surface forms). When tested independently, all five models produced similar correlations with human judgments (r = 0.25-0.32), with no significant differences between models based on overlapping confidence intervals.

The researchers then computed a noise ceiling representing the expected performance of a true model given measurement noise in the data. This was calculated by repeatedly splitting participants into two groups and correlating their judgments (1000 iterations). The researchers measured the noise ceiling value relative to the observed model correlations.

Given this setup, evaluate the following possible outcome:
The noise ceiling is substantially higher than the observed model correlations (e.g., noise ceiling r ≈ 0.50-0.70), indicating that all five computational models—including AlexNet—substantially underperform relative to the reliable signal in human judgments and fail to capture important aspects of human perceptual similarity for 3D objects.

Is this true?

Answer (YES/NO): YES